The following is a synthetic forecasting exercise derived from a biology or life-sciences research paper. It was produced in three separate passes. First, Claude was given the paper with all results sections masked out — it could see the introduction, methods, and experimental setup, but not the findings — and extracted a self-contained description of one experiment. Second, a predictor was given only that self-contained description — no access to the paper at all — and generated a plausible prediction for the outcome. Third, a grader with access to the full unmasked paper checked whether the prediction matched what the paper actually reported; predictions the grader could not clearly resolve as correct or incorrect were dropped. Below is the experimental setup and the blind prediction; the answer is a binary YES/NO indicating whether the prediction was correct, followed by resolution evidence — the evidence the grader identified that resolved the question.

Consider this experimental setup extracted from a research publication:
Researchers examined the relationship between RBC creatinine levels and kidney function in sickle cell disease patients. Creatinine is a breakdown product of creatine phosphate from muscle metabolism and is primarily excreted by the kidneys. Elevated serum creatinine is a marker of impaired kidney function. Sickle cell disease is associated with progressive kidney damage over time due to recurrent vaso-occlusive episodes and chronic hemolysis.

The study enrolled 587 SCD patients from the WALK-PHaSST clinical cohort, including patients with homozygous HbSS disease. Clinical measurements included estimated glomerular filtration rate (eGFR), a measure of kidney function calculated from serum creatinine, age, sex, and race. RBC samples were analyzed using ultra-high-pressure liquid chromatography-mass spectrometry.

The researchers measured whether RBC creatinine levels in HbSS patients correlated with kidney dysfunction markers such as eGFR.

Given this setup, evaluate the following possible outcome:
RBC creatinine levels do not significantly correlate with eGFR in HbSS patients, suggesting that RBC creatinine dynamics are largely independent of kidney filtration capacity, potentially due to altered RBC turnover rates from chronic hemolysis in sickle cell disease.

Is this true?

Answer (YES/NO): NO